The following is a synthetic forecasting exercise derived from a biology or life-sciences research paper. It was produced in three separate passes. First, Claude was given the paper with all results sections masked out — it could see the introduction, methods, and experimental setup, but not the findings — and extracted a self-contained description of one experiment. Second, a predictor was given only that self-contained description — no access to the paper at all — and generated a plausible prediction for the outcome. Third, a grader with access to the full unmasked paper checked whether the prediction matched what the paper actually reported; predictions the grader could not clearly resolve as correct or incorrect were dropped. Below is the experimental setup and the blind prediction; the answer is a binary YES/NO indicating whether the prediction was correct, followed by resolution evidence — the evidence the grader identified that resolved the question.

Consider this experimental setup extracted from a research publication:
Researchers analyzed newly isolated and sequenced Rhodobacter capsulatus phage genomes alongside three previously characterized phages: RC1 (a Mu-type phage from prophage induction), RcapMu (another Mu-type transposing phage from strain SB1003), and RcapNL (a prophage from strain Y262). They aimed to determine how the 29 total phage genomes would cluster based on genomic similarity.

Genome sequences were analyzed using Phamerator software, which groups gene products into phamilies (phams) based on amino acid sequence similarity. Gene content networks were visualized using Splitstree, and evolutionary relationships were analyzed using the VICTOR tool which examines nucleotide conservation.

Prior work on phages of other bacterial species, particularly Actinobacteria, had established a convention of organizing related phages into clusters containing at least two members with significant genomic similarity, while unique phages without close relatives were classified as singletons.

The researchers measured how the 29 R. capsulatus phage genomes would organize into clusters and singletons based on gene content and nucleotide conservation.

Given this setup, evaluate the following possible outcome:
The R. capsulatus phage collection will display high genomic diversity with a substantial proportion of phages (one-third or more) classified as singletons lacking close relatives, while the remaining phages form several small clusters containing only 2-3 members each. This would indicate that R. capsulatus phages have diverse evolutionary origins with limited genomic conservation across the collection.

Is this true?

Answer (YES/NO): NO